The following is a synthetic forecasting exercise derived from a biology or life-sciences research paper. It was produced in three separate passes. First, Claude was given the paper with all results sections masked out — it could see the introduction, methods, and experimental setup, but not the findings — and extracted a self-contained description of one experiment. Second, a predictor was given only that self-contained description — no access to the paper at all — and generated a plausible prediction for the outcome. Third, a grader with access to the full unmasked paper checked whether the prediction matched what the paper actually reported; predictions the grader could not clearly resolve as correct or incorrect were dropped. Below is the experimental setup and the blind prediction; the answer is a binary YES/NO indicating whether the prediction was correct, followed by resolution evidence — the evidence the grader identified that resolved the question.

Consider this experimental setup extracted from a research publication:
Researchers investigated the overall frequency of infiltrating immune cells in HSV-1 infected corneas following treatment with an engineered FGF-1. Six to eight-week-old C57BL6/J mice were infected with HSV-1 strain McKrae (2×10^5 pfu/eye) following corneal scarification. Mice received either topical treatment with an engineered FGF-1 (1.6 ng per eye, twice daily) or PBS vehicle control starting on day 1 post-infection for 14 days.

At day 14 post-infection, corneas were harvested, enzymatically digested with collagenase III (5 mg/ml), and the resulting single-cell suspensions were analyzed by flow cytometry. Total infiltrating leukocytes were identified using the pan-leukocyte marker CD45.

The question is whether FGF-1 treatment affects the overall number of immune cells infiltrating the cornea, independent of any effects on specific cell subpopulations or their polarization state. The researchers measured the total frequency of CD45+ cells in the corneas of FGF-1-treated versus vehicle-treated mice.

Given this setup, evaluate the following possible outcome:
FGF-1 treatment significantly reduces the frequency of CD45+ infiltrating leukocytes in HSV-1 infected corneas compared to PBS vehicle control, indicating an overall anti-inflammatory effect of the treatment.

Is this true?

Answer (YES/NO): NO